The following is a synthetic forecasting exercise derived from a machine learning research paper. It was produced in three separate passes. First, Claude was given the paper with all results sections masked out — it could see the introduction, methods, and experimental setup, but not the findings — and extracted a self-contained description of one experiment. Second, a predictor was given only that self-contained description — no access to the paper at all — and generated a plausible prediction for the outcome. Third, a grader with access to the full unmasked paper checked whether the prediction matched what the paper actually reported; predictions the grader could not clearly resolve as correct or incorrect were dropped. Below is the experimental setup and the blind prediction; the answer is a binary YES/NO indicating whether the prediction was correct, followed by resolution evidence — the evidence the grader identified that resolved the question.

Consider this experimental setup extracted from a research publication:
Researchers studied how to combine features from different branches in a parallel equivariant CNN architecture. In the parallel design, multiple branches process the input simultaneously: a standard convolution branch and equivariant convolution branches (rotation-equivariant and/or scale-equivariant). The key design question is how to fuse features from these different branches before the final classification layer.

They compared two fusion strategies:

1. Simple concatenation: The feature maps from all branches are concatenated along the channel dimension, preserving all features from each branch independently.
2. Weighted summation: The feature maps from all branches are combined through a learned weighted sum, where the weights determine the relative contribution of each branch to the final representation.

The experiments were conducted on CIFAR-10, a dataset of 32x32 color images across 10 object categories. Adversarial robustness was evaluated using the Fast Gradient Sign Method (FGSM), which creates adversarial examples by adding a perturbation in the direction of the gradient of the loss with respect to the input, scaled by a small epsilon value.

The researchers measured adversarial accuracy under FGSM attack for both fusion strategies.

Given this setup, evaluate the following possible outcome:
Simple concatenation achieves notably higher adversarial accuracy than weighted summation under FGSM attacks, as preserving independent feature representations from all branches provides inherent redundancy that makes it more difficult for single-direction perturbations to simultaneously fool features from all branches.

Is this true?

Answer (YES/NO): YES